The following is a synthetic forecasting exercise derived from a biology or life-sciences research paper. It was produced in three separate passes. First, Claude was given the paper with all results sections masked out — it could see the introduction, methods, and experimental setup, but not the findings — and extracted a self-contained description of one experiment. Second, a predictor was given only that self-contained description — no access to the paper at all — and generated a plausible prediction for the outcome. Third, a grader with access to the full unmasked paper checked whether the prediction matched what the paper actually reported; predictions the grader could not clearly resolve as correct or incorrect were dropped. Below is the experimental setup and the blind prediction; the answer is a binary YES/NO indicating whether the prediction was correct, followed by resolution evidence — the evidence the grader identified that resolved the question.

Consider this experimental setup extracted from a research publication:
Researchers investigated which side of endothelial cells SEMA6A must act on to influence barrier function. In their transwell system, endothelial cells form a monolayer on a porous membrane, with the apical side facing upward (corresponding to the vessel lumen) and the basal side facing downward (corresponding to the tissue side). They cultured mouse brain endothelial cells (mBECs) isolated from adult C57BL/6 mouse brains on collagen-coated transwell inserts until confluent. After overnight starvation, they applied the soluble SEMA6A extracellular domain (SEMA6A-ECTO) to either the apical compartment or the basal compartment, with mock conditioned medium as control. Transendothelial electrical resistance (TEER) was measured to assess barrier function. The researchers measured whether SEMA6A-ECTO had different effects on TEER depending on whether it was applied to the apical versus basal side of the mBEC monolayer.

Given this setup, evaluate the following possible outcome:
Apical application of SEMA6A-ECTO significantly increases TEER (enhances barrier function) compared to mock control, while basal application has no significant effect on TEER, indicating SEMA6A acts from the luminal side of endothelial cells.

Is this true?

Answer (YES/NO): NO